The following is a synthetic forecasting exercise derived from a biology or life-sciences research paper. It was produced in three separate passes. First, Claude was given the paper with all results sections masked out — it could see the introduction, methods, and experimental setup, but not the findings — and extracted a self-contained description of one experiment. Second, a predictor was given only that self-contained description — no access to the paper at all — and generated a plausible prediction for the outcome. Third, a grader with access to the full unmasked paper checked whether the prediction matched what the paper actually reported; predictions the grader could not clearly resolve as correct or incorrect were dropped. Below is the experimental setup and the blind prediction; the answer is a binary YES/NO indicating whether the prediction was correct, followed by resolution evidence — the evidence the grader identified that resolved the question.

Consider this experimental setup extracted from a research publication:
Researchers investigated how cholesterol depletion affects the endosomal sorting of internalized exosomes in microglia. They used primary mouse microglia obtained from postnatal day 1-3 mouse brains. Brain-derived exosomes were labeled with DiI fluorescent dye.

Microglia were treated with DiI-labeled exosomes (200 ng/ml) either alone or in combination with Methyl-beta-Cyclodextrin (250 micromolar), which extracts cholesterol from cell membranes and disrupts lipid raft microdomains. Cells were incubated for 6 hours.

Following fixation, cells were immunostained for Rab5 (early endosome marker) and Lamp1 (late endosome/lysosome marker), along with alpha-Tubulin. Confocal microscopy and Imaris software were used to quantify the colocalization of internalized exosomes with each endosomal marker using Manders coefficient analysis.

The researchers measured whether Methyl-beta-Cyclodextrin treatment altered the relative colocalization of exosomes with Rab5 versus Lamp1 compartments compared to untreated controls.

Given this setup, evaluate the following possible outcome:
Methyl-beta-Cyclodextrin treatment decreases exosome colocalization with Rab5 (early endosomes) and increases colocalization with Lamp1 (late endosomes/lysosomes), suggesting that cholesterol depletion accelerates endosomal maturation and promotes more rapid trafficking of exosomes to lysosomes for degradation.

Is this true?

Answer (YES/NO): NO